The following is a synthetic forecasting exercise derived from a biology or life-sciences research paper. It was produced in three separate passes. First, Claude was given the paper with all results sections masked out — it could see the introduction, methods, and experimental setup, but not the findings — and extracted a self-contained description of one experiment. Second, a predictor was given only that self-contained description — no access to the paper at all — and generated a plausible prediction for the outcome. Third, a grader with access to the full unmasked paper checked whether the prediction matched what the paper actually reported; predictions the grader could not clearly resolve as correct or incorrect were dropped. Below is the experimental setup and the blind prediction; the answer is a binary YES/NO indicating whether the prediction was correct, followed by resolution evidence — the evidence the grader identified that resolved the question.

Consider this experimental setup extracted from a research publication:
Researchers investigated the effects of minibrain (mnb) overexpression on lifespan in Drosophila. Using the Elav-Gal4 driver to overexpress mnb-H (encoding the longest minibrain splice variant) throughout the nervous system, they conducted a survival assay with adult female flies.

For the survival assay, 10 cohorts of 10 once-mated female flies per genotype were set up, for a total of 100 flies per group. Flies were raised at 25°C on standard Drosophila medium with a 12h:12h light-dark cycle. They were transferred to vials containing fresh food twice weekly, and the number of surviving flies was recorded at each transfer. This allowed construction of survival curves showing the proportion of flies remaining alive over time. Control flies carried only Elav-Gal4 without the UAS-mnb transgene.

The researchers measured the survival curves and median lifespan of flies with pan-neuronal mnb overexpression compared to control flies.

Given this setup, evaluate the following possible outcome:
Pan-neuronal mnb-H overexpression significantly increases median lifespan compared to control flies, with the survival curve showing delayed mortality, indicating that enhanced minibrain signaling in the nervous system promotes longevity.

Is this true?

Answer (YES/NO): NO